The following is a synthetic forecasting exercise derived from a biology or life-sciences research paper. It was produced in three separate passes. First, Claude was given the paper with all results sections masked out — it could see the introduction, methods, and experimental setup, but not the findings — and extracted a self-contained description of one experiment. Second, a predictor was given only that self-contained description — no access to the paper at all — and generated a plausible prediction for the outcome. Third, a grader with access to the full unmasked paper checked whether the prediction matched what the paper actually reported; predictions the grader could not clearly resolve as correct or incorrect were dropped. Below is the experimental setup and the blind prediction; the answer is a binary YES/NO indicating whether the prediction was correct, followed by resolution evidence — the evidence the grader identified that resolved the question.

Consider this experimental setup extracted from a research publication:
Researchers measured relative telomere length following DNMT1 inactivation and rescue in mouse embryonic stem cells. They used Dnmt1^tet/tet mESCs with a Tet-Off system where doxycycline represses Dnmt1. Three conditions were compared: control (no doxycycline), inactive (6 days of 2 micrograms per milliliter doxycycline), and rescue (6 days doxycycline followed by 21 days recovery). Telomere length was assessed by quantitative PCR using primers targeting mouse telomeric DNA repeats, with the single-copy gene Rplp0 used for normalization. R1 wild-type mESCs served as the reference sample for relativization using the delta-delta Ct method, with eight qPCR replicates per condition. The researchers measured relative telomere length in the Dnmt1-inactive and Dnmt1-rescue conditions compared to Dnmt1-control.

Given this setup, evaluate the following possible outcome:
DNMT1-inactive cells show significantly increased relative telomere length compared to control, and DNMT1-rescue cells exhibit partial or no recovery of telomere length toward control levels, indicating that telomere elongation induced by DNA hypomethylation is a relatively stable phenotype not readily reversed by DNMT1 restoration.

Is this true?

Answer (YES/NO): NO